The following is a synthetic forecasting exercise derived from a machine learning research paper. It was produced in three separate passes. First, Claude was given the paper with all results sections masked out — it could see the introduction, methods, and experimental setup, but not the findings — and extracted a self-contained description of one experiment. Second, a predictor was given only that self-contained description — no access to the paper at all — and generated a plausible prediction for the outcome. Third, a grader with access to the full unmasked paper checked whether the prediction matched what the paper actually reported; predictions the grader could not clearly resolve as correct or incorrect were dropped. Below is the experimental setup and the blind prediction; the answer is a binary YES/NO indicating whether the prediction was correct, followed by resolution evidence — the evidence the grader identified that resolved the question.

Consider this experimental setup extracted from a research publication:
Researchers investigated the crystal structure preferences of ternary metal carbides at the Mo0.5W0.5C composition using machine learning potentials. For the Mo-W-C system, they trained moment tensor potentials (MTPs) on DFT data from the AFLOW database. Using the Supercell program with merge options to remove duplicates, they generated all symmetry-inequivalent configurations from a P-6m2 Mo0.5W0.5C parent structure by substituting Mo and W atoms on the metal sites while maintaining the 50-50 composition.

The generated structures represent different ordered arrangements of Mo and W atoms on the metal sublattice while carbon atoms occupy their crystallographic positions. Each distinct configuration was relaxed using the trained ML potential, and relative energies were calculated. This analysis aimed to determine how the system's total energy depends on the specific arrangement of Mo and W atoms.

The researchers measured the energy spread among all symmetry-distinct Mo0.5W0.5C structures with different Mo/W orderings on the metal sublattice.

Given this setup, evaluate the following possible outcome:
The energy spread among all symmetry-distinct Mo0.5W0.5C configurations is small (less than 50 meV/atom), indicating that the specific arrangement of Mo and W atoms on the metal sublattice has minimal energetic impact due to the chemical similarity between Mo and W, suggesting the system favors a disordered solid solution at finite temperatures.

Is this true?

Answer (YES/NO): YES